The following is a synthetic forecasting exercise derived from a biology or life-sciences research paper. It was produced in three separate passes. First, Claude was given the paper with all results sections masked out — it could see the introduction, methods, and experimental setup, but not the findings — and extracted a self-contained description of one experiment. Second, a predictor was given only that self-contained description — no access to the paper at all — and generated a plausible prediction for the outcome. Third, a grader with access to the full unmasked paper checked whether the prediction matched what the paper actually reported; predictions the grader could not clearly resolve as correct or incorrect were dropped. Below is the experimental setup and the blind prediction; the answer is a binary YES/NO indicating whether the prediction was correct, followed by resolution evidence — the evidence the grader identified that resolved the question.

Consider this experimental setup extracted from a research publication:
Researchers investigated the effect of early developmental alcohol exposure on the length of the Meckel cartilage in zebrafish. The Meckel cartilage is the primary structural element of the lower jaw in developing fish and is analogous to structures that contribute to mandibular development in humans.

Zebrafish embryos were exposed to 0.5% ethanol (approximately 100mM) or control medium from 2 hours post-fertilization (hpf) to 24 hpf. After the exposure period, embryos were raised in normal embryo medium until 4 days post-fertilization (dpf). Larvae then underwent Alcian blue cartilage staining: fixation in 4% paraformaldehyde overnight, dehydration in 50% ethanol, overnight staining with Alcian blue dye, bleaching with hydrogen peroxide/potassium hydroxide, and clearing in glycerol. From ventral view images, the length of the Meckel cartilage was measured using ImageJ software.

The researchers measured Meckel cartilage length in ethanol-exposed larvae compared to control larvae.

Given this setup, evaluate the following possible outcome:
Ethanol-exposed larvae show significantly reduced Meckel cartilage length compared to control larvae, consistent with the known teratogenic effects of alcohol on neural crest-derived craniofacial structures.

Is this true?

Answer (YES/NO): YES